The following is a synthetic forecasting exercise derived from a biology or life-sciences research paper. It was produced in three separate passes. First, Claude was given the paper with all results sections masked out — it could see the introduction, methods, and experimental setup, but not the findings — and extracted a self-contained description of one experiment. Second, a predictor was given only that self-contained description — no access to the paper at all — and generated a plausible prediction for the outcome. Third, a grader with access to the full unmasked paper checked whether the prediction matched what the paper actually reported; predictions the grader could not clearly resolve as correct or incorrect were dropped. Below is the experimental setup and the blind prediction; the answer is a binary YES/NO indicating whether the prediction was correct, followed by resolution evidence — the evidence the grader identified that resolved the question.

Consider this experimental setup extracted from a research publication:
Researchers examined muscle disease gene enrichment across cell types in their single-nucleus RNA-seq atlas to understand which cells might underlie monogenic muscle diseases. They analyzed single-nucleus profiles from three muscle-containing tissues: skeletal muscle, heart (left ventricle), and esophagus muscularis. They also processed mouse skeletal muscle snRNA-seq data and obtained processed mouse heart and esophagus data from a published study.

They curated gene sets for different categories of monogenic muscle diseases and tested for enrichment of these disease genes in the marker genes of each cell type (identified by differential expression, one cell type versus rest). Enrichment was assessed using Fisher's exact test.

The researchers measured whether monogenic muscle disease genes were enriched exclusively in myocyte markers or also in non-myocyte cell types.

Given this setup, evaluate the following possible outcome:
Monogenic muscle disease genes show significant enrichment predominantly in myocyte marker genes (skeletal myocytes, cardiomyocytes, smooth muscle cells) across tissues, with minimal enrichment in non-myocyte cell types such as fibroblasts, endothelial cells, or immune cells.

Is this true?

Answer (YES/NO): NO